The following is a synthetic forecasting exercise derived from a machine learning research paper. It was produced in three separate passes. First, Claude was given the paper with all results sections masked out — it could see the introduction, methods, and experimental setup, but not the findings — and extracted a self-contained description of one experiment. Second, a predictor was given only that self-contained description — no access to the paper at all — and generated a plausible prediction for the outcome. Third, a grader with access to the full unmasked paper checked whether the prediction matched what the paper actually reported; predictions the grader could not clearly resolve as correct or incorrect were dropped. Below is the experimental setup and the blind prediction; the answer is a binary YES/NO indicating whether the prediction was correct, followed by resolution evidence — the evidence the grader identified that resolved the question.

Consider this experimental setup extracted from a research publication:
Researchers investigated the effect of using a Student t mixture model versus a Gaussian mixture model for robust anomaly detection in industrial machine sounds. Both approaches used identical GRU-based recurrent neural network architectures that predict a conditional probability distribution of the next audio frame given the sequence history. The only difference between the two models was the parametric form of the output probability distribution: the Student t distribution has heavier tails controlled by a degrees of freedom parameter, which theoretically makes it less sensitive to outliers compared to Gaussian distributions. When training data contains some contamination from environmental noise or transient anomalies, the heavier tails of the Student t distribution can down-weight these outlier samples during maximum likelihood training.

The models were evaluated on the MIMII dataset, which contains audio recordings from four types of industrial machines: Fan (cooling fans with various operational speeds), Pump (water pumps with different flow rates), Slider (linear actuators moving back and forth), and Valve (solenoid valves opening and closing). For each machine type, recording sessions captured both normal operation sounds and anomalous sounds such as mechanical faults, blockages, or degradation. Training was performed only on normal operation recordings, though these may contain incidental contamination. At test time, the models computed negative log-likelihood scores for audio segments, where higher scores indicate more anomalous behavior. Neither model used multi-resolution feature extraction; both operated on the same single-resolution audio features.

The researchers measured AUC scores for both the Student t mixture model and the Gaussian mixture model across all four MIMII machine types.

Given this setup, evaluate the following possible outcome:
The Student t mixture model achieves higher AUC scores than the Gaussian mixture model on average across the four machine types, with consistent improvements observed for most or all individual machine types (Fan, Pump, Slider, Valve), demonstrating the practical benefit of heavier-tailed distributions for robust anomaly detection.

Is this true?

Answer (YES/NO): YES